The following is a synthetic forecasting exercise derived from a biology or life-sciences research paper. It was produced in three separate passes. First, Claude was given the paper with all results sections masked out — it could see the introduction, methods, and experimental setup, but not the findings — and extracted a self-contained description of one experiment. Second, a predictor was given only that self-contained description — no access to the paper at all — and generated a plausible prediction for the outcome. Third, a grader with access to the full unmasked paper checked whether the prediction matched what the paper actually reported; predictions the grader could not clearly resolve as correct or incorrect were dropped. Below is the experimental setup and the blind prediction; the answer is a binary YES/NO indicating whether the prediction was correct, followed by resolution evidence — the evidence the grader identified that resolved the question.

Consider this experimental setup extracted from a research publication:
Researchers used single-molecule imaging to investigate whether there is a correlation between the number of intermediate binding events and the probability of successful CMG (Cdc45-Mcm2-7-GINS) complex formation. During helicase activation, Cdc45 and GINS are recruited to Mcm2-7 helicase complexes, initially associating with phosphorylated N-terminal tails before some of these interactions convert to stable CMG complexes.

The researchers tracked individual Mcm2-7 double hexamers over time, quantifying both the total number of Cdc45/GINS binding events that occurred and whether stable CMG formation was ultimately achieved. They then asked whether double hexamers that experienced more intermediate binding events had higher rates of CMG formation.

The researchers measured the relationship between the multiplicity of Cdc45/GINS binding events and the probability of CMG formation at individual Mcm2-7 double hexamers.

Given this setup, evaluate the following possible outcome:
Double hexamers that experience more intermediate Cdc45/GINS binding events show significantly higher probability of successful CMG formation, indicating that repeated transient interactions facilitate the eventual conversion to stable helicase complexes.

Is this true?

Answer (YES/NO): YES